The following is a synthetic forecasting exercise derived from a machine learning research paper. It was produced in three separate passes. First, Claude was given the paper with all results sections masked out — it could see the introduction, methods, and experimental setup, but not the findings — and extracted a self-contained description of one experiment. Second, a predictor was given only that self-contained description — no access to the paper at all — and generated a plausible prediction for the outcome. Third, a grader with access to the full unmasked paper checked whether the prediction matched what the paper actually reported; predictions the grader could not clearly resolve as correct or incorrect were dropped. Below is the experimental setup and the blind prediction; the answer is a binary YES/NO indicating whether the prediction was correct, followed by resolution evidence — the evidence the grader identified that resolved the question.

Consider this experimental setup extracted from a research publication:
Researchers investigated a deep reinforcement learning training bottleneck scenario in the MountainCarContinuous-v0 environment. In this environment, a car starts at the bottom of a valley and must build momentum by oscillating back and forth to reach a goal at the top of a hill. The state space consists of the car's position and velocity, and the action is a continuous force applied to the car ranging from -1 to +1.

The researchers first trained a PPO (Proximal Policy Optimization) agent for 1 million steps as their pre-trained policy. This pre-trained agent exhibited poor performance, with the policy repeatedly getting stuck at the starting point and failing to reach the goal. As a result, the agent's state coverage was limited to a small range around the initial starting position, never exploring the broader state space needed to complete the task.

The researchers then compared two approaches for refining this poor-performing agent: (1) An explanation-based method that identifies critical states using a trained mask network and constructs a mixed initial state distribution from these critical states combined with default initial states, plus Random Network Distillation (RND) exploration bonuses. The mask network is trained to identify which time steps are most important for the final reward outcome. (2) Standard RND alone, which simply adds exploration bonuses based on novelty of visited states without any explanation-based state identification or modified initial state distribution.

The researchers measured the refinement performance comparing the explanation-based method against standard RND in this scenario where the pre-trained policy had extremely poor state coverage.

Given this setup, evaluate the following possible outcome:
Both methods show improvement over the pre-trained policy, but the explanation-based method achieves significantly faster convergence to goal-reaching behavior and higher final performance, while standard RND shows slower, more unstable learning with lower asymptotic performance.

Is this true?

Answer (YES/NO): NO